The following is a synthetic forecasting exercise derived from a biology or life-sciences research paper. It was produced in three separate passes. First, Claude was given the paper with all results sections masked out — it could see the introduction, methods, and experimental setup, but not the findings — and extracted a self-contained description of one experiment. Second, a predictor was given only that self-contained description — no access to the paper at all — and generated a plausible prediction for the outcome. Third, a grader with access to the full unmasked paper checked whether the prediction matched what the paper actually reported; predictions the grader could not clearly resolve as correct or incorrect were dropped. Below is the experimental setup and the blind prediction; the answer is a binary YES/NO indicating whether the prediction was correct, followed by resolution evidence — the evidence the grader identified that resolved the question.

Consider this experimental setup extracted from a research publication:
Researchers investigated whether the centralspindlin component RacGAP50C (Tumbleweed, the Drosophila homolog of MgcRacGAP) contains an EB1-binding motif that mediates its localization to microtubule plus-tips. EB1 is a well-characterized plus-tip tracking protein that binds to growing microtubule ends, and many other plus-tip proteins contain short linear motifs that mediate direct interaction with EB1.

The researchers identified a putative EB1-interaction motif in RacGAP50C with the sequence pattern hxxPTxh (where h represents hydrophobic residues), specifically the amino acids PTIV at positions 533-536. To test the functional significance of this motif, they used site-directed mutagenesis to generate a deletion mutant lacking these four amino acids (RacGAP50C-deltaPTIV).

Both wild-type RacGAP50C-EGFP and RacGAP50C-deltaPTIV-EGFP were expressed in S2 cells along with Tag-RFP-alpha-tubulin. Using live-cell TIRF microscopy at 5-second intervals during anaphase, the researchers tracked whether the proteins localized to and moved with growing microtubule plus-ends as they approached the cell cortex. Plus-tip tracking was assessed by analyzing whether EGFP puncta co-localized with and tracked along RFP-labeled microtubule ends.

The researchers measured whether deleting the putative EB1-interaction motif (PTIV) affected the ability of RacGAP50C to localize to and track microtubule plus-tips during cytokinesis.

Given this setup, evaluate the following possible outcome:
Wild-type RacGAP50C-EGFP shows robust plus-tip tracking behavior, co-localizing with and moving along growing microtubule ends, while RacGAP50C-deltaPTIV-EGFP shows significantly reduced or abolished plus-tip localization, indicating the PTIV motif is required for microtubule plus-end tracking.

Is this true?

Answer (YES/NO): YES